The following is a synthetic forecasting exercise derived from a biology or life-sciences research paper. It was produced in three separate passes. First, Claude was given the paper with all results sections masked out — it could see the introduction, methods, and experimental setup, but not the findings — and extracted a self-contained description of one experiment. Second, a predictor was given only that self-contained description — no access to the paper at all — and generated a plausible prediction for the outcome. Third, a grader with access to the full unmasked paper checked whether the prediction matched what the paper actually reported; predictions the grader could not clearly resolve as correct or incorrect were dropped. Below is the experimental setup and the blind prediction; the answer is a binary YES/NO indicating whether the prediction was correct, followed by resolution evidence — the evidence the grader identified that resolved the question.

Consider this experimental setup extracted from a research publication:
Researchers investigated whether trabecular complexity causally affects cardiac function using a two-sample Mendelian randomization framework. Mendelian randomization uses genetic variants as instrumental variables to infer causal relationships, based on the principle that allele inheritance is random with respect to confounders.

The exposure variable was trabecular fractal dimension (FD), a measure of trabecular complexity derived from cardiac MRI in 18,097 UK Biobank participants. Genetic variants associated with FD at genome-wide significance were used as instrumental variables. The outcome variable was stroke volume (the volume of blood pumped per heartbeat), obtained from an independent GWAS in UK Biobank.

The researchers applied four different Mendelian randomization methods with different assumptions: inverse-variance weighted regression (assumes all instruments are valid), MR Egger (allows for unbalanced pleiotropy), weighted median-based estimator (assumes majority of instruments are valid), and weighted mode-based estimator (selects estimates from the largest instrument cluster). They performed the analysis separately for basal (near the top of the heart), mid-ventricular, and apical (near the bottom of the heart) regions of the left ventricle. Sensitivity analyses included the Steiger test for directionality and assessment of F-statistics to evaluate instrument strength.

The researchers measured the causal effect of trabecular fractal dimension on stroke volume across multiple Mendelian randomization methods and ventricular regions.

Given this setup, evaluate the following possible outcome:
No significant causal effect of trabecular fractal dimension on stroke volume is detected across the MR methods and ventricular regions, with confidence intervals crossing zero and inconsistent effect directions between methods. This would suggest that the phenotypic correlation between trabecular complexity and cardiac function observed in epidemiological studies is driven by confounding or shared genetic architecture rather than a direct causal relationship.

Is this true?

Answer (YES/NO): NO